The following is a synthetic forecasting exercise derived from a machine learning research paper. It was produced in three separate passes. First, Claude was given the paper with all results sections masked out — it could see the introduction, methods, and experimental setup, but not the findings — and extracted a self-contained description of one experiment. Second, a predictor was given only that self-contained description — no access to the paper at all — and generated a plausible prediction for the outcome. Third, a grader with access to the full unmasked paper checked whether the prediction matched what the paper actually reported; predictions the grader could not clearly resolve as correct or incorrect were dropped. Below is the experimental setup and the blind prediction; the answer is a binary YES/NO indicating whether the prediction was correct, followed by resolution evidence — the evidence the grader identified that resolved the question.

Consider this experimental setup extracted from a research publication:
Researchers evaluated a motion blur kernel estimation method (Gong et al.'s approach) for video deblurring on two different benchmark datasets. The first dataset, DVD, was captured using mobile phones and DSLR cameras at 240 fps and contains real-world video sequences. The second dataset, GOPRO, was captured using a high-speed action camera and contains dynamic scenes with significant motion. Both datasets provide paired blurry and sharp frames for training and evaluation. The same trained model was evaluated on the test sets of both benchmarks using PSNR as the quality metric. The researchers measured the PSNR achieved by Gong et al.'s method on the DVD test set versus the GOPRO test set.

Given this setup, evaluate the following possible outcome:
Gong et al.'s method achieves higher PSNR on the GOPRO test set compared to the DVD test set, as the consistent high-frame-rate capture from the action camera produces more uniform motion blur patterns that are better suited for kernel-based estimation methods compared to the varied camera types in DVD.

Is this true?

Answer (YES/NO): NO